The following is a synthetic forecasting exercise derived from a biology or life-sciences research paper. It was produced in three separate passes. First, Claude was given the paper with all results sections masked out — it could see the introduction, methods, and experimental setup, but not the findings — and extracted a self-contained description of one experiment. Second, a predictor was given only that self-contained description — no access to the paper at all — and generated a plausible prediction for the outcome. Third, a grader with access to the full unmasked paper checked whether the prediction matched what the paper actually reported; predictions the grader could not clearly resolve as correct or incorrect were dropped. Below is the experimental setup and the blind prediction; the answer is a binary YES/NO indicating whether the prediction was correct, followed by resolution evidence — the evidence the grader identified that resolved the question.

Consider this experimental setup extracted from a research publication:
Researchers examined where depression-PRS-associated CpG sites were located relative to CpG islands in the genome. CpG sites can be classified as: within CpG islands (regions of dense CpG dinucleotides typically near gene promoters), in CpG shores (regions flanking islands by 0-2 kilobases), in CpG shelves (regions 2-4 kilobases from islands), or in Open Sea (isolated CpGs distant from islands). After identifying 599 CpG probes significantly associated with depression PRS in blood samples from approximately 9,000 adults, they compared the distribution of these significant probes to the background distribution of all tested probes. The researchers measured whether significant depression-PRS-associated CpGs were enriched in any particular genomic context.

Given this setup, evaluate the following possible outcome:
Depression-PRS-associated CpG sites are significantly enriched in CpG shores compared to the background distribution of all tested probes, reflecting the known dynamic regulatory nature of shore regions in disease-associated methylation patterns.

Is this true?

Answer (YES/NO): YES